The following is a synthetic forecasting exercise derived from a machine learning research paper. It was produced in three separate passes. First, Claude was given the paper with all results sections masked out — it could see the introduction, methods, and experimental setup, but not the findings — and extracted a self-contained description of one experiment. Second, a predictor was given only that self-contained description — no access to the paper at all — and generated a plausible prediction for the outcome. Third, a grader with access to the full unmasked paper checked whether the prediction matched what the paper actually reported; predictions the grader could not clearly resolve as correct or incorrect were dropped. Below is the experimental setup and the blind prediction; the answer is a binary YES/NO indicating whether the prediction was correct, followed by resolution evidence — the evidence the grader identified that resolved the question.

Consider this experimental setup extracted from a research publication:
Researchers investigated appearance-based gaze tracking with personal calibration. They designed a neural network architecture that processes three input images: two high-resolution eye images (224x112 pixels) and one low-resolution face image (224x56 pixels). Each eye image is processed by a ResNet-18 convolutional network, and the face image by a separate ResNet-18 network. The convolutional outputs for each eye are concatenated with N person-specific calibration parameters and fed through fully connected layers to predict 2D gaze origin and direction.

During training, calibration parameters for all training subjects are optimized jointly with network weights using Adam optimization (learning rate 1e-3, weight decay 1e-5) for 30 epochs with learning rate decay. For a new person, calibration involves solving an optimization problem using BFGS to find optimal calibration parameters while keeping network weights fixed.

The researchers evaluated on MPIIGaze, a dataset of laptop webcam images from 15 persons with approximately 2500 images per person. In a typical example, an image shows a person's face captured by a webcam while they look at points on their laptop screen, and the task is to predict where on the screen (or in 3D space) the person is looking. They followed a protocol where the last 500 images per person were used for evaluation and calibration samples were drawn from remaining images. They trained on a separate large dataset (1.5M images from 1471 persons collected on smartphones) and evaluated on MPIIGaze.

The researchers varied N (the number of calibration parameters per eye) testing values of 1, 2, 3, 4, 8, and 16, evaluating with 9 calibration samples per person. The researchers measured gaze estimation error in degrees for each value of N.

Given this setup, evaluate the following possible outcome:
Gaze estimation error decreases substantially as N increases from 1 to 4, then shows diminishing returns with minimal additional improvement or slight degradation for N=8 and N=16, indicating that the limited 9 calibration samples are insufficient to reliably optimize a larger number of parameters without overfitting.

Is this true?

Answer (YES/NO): NO